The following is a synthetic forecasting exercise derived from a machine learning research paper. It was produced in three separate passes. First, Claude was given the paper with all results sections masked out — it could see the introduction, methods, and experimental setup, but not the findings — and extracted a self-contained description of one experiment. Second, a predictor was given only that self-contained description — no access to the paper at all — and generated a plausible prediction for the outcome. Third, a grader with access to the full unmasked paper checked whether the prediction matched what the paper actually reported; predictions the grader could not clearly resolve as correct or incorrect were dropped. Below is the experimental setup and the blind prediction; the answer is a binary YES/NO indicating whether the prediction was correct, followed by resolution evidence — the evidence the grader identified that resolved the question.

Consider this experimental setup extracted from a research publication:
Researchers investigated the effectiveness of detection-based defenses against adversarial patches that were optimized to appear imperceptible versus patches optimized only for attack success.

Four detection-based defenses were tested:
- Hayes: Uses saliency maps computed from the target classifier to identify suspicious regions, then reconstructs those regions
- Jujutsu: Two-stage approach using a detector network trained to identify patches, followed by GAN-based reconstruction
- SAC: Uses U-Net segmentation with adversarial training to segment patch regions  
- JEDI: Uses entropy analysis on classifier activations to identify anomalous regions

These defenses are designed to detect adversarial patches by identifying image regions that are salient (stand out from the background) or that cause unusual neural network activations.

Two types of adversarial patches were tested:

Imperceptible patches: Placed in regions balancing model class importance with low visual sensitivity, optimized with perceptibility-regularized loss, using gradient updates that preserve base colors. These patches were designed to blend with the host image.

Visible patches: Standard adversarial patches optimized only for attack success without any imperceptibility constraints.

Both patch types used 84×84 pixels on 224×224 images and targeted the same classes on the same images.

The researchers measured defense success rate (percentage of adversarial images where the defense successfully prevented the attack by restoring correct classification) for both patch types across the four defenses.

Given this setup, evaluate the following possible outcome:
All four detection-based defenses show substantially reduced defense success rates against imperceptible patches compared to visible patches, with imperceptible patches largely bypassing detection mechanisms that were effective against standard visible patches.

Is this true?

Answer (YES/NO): YES